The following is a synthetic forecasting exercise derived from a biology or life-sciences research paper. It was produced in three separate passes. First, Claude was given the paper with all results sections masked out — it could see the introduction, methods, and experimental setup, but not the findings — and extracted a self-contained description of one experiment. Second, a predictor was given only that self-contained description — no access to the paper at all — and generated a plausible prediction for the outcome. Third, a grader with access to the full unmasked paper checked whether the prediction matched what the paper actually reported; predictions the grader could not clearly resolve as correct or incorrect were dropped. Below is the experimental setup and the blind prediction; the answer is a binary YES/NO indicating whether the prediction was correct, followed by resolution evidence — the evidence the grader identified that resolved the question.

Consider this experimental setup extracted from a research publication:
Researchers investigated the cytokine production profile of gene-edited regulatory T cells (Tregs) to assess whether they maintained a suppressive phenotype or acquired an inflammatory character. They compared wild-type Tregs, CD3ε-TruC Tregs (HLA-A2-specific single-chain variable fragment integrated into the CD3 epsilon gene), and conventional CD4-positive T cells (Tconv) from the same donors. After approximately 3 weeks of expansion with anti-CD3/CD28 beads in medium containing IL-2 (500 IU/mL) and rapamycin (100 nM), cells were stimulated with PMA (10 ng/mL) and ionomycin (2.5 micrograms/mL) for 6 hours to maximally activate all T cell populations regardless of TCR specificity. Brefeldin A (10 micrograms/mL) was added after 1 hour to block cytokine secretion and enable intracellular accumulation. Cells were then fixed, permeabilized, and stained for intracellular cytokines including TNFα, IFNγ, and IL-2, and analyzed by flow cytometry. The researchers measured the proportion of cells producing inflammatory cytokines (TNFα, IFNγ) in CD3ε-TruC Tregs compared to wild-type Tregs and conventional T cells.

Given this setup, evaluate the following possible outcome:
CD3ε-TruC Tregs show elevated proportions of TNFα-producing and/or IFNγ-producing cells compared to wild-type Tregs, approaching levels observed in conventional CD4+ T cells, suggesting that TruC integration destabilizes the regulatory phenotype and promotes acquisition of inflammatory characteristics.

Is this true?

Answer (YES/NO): NO